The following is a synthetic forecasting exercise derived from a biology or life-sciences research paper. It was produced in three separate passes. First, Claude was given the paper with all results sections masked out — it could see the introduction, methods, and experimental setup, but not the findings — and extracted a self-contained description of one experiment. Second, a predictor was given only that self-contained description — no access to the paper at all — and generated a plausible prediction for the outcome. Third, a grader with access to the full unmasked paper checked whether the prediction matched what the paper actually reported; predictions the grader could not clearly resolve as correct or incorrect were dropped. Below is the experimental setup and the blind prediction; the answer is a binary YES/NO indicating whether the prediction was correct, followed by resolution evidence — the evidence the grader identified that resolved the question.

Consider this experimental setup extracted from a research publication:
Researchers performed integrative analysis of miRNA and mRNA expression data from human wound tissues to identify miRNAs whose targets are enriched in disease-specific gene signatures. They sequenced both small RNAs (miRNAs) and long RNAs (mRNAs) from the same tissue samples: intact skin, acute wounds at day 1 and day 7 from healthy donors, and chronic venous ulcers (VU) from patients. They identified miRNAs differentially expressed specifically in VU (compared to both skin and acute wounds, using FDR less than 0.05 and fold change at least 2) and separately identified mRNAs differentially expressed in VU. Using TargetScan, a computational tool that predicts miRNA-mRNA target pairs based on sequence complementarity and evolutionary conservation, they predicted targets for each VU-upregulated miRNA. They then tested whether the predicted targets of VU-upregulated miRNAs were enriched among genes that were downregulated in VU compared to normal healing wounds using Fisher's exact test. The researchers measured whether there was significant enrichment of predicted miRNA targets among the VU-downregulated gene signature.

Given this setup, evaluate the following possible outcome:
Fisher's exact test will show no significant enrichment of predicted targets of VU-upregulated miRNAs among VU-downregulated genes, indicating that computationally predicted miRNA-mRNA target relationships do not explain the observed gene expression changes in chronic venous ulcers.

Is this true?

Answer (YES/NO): NO